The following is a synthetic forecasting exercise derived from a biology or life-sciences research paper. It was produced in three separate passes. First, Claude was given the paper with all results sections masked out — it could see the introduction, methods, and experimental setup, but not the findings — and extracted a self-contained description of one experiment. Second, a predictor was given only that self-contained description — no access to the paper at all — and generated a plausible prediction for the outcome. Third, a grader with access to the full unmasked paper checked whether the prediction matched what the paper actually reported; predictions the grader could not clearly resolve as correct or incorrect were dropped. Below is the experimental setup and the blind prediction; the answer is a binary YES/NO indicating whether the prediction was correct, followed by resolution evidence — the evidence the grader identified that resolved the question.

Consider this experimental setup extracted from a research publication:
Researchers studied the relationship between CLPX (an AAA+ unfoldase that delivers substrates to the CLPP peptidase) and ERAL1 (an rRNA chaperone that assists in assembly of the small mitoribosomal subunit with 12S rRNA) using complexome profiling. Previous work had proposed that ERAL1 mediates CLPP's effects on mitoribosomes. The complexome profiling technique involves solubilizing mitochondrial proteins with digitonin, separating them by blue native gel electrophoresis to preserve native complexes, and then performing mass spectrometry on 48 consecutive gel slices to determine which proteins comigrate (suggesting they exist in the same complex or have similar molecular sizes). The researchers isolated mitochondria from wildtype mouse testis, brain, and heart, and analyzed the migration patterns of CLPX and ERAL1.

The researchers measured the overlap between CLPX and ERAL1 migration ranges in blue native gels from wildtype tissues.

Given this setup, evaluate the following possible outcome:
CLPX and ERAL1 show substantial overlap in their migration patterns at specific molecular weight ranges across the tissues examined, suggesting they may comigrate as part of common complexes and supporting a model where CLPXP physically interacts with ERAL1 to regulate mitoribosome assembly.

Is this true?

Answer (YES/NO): NO